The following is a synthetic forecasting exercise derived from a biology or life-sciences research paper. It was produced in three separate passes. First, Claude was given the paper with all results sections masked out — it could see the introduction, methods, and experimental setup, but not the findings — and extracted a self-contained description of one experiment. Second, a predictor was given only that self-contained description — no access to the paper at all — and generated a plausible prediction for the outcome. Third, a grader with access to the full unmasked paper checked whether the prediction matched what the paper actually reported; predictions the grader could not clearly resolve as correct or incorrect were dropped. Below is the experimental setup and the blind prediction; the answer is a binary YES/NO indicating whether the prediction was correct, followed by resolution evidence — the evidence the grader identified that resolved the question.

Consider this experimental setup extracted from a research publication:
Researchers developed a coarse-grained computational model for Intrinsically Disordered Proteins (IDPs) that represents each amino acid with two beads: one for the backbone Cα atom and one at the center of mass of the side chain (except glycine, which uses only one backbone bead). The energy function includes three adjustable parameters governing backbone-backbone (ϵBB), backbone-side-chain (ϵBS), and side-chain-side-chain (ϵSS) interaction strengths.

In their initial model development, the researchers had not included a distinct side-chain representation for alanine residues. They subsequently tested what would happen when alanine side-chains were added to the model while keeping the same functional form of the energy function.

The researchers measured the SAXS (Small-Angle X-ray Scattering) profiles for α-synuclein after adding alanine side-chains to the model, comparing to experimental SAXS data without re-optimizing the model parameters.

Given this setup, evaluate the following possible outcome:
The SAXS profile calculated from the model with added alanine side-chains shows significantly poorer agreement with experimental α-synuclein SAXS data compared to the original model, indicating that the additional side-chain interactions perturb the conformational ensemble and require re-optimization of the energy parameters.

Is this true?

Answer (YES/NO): YES